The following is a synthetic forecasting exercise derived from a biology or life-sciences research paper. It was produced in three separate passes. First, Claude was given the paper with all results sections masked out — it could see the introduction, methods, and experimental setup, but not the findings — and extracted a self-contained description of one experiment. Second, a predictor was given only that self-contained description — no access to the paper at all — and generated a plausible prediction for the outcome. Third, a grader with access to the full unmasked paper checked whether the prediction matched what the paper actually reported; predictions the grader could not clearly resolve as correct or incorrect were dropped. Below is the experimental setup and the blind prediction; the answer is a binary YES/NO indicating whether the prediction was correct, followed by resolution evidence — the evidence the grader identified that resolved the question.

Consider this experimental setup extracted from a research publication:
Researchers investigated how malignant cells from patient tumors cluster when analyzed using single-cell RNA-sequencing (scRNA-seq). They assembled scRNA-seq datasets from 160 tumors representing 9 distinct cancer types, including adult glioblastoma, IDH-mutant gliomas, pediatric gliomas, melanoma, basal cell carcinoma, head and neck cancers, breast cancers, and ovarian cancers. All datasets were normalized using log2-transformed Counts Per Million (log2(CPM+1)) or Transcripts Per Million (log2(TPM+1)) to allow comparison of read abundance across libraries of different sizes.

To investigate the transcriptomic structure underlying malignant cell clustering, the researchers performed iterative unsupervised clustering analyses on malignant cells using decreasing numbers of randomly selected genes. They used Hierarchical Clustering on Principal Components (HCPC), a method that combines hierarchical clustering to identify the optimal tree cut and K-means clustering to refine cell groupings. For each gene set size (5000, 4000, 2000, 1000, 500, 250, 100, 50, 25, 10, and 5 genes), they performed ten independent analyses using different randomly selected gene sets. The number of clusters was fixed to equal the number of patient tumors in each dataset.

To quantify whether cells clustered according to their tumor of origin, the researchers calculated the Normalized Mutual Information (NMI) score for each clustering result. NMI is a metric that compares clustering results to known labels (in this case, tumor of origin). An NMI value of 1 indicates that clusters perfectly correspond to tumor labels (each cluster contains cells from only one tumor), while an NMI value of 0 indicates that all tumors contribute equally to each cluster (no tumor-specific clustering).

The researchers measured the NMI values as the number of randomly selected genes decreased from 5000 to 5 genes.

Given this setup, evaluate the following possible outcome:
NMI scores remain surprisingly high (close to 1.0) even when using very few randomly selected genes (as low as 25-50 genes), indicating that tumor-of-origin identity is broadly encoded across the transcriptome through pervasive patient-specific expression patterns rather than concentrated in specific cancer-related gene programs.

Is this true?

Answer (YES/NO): NO